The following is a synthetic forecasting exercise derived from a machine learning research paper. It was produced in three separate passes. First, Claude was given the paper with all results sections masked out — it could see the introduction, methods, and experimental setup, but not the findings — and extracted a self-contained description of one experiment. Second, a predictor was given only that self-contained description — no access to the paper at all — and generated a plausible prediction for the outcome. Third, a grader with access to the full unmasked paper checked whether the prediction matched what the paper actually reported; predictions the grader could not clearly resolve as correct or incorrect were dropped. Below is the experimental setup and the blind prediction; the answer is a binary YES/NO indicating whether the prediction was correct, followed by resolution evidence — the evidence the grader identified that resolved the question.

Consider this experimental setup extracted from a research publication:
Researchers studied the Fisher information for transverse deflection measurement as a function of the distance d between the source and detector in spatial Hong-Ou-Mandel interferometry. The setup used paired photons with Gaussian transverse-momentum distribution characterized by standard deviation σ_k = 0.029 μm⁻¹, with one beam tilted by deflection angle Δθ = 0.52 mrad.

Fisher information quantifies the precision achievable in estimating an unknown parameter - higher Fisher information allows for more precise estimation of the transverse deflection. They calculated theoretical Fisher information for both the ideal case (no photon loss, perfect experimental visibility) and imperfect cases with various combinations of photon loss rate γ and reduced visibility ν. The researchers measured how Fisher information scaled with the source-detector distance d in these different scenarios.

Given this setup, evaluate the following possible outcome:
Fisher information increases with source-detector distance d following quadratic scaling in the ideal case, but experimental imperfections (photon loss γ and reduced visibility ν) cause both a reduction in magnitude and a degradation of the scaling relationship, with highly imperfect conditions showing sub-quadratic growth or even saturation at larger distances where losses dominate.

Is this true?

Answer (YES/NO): NO